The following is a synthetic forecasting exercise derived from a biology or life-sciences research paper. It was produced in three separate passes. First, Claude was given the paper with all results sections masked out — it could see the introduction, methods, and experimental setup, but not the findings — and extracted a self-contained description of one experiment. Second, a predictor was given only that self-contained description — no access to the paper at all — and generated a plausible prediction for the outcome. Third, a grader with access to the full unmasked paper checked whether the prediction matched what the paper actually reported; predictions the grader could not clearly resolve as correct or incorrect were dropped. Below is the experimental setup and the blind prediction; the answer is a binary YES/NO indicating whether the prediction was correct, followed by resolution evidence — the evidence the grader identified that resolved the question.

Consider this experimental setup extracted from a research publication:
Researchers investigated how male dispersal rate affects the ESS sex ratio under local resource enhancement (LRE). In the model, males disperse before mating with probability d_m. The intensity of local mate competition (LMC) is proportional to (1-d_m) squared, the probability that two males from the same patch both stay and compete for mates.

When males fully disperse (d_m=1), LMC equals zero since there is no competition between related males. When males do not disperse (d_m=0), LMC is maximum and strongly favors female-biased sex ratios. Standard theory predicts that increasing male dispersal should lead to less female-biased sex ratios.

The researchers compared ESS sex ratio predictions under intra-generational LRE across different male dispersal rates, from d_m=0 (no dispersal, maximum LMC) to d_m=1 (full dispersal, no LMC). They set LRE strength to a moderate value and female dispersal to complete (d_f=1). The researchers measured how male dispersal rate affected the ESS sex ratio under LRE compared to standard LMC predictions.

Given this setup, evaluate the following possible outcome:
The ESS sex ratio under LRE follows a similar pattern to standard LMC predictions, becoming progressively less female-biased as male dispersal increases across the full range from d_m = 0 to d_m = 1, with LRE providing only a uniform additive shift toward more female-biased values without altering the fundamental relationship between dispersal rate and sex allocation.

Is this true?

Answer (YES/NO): YES